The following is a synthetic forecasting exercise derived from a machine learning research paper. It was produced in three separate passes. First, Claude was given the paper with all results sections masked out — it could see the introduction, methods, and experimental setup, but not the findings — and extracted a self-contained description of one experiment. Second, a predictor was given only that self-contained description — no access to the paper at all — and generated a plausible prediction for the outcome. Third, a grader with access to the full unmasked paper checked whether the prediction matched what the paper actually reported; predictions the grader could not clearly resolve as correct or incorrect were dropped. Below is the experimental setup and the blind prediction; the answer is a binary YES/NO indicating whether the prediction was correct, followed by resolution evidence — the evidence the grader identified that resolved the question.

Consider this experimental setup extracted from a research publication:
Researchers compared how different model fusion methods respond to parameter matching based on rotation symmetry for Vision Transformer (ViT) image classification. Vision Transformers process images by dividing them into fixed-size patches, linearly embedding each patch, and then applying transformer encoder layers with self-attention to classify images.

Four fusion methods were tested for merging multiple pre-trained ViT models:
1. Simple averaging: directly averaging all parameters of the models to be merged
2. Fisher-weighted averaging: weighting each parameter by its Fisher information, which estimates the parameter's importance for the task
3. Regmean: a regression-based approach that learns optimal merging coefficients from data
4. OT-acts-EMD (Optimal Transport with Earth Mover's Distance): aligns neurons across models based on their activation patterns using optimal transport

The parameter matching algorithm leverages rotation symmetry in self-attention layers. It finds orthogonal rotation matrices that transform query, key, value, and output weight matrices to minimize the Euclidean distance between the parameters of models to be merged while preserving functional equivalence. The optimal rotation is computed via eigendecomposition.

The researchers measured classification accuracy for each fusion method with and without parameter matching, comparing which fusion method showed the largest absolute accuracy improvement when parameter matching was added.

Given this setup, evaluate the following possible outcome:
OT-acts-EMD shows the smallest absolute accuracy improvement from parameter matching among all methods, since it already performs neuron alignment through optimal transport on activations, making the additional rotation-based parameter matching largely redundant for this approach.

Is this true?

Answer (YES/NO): YES